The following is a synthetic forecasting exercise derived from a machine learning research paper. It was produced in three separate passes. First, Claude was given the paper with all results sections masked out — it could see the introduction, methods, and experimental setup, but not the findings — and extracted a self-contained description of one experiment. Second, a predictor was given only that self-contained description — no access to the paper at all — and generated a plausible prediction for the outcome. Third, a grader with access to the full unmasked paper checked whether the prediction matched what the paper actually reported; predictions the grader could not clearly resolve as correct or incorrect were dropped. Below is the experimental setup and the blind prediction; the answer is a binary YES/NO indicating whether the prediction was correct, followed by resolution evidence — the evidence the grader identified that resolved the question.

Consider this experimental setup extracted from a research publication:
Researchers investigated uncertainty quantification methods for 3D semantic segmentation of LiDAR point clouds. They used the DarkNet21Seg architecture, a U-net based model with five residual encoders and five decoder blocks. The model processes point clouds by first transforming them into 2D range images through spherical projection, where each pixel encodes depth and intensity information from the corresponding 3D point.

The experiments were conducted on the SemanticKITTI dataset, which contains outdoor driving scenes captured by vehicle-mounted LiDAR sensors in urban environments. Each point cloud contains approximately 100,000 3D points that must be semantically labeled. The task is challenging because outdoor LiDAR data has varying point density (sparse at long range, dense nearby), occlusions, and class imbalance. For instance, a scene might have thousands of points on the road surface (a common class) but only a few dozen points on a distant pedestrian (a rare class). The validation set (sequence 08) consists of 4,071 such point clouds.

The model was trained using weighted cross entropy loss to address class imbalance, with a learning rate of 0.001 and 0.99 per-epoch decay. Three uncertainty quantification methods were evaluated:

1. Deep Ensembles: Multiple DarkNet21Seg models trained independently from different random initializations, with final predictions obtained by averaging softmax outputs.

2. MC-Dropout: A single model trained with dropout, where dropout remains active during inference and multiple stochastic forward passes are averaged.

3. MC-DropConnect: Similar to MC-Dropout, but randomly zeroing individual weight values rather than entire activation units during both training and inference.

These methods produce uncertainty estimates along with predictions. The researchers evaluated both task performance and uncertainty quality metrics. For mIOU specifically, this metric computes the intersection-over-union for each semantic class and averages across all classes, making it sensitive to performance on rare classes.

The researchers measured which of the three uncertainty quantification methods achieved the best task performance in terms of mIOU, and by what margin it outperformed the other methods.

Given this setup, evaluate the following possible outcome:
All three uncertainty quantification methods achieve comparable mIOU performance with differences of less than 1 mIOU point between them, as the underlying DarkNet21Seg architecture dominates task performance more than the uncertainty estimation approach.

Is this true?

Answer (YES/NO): NO